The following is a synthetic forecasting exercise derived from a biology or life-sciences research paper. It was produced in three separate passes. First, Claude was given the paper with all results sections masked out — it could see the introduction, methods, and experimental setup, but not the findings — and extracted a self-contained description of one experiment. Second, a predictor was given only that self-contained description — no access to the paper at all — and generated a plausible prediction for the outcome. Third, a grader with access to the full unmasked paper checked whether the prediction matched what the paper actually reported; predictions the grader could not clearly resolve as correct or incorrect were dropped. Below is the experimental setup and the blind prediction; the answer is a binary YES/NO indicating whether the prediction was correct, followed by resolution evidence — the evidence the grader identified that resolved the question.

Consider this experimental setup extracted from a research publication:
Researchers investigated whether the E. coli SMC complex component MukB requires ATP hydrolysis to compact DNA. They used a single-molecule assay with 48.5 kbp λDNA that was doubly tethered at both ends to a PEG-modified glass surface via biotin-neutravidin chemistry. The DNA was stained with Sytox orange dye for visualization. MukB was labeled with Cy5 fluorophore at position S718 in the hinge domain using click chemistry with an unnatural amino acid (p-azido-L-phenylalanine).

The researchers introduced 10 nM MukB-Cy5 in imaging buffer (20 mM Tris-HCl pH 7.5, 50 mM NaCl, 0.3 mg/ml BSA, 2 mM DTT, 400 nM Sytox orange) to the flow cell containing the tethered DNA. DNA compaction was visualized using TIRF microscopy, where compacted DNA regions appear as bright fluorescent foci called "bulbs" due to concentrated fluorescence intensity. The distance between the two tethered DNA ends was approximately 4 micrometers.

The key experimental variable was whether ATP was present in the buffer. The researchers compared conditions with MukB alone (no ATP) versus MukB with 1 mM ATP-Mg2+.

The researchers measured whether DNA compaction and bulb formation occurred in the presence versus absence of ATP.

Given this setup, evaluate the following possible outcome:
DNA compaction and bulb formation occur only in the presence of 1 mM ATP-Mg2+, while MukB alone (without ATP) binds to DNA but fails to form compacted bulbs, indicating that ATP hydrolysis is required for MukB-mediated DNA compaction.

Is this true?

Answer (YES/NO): NO